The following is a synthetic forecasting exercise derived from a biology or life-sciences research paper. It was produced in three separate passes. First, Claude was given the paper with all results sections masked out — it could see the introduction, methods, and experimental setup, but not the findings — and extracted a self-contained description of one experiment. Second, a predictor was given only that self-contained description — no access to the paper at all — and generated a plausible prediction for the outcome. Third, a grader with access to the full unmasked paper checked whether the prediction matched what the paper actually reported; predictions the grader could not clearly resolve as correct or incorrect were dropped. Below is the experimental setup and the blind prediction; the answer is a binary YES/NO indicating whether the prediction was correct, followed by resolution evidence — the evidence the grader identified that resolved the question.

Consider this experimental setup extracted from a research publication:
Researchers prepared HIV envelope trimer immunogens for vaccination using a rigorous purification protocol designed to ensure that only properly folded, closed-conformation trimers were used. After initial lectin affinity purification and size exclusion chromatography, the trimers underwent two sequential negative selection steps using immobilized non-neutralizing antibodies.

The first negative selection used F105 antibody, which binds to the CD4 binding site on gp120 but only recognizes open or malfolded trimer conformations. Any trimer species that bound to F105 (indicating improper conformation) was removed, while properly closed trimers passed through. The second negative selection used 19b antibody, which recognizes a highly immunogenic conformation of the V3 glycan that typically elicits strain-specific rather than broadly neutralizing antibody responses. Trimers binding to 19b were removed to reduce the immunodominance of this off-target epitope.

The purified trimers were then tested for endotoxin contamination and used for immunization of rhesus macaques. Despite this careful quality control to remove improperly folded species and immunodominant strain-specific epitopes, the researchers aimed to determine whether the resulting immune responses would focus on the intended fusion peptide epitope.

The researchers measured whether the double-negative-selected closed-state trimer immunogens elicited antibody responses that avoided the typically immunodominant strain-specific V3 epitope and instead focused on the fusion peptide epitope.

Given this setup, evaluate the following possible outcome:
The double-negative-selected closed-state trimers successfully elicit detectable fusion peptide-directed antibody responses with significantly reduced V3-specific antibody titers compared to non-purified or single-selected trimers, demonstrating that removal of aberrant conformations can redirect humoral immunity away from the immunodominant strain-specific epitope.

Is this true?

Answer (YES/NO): NO